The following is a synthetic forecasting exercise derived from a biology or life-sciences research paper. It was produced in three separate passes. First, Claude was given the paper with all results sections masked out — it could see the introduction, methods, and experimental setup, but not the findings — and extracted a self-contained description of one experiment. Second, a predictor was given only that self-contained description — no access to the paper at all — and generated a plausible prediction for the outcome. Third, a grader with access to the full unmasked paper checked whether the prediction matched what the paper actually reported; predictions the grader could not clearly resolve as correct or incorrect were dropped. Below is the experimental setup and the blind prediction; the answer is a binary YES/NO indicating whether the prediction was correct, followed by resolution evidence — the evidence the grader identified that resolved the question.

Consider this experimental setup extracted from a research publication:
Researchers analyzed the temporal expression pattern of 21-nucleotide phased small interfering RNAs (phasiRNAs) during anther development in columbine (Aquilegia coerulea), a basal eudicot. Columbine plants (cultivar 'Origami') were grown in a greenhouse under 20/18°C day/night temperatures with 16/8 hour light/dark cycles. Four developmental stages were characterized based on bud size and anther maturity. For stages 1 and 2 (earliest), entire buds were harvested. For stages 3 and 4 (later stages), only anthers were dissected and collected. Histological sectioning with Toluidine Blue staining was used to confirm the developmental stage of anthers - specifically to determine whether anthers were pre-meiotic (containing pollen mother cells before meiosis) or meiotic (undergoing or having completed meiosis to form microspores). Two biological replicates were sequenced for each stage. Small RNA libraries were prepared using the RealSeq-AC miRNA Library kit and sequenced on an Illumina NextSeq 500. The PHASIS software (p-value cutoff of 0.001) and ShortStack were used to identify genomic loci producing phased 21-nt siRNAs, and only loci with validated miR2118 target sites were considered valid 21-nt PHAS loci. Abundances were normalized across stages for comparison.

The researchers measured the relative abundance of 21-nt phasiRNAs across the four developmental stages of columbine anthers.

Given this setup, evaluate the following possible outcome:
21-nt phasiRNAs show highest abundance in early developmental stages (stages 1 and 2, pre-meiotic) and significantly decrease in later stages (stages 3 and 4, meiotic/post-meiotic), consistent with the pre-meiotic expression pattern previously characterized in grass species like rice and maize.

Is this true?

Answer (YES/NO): NO